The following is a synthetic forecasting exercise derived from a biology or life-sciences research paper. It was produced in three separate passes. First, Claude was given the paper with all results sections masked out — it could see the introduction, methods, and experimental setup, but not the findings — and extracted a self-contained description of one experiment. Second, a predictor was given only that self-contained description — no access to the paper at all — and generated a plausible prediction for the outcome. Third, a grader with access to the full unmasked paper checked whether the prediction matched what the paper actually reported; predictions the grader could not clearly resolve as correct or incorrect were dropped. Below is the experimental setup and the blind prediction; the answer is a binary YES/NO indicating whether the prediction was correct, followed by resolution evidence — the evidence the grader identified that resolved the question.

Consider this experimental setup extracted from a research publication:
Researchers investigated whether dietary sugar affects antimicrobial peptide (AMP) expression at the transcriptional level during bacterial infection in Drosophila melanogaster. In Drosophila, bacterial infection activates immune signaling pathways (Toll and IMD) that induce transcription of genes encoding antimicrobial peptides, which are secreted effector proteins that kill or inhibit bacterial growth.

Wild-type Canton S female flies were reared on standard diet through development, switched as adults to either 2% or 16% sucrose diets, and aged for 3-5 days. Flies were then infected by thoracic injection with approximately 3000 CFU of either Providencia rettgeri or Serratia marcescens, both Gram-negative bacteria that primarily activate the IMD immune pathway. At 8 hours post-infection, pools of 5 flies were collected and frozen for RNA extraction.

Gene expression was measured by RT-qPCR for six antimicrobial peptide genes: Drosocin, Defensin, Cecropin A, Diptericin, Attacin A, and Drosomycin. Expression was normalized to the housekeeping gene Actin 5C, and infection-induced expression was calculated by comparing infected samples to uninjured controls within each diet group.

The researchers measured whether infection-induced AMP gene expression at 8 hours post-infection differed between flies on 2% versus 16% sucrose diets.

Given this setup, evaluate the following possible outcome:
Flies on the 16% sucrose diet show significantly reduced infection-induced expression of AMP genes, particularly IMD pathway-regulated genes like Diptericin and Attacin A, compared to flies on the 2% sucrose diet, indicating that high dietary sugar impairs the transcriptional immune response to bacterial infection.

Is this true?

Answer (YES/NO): NO